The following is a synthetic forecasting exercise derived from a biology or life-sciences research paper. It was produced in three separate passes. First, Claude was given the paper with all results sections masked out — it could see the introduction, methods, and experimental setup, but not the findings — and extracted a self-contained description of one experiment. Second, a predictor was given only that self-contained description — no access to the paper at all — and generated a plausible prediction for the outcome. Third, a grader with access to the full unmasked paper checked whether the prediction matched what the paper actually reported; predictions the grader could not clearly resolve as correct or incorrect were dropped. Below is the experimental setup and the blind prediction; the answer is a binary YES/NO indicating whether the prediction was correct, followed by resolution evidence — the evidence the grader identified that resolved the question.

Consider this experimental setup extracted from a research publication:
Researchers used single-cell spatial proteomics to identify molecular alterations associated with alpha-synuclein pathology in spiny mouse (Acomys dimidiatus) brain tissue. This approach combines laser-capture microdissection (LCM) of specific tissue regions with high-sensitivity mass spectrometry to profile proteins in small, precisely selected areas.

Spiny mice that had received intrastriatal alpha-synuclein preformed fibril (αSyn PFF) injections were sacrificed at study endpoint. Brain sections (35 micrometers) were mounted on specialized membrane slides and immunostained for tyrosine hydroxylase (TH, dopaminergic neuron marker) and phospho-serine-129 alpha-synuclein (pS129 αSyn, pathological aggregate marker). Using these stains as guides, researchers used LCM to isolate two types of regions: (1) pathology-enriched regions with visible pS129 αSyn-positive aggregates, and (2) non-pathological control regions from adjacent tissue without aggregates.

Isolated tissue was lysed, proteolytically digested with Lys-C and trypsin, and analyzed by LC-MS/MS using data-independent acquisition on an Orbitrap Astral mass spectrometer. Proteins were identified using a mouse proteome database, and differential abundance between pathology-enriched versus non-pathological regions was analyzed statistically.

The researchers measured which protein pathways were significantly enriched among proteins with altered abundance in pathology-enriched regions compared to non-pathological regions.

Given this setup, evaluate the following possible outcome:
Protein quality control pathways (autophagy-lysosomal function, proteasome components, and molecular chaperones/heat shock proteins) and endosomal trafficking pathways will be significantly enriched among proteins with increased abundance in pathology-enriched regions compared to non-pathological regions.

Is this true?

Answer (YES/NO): NO